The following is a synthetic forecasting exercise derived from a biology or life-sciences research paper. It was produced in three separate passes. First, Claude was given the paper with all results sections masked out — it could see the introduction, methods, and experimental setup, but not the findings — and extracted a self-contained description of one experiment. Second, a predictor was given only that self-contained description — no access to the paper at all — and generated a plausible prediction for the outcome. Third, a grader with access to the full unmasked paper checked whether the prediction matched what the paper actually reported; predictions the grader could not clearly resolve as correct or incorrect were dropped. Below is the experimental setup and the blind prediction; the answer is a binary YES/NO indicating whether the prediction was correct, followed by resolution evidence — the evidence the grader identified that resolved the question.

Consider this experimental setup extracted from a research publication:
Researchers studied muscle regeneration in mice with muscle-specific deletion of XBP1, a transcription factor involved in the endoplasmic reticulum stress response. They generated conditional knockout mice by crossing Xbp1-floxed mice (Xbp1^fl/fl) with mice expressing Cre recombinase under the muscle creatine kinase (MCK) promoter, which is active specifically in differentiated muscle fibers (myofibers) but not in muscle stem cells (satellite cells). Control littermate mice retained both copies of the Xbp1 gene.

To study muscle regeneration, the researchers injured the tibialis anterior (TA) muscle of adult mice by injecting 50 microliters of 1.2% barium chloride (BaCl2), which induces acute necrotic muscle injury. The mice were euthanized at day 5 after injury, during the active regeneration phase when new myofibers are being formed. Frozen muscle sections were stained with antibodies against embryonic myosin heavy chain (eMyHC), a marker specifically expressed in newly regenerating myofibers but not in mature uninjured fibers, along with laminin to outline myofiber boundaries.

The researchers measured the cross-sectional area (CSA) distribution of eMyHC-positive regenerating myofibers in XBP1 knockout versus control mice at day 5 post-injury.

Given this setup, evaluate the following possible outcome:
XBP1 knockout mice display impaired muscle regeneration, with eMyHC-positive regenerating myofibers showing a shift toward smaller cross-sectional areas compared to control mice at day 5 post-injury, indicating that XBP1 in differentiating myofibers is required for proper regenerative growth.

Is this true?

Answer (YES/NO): YES